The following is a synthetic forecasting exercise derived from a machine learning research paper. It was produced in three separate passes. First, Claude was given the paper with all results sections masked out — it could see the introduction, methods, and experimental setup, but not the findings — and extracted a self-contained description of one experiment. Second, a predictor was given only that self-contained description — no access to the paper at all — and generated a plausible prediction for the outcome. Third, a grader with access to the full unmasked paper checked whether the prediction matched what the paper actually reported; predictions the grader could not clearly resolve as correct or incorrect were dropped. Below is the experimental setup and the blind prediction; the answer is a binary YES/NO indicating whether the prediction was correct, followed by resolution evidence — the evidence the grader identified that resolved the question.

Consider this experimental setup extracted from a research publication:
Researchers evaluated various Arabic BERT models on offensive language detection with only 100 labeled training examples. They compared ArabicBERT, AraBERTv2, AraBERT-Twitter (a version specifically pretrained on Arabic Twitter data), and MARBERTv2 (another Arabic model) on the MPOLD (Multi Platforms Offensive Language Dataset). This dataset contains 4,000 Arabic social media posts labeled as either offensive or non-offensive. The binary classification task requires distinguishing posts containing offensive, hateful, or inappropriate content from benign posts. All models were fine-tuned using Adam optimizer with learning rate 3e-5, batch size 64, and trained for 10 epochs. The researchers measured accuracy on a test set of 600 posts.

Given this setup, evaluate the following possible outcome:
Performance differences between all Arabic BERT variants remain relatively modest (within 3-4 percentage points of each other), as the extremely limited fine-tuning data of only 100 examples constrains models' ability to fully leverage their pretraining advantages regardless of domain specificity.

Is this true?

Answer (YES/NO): YES